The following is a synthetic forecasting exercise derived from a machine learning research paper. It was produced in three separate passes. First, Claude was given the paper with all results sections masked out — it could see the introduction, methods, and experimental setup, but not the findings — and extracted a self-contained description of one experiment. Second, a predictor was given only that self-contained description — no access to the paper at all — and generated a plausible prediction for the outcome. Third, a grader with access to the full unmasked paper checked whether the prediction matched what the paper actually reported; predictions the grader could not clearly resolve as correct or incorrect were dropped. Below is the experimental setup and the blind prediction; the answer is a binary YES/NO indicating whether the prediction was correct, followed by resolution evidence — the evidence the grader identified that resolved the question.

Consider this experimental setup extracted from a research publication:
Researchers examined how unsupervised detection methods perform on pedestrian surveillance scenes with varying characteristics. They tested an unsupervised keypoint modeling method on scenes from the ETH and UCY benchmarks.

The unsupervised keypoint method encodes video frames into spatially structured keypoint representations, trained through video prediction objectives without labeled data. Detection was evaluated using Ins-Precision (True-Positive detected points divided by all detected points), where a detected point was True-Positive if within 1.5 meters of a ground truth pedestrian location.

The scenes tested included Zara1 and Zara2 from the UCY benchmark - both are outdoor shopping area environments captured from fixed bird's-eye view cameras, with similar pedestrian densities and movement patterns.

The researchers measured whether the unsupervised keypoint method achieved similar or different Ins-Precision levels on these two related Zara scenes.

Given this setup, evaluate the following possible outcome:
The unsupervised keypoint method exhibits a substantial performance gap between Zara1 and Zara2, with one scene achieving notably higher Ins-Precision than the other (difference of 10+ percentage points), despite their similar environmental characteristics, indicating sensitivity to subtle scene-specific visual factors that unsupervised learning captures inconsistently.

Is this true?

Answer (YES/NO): NO